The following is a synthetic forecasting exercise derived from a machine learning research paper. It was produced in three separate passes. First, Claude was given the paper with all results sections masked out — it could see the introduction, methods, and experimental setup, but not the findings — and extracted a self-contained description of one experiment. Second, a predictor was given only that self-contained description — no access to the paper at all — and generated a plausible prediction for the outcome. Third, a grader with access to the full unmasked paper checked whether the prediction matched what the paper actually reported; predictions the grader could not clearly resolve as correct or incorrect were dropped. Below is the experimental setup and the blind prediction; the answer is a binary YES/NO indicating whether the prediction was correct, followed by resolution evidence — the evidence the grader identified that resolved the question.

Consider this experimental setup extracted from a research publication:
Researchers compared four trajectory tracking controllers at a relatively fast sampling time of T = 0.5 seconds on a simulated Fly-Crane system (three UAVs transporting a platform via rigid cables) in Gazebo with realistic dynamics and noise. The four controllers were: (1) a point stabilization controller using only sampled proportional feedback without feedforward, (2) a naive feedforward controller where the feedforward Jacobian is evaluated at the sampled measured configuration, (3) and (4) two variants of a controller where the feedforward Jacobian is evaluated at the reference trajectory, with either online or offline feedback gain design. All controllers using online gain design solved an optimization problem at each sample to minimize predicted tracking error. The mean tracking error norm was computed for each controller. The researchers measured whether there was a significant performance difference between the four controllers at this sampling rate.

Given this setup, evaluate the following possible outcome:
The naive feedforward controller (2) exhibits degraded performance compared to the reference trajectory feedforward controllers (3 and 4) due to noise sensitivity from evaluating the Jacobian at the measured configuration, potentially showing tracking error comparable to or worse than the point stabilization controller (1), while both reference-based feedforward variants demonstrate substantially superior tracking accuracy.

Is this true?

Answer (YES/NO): NO